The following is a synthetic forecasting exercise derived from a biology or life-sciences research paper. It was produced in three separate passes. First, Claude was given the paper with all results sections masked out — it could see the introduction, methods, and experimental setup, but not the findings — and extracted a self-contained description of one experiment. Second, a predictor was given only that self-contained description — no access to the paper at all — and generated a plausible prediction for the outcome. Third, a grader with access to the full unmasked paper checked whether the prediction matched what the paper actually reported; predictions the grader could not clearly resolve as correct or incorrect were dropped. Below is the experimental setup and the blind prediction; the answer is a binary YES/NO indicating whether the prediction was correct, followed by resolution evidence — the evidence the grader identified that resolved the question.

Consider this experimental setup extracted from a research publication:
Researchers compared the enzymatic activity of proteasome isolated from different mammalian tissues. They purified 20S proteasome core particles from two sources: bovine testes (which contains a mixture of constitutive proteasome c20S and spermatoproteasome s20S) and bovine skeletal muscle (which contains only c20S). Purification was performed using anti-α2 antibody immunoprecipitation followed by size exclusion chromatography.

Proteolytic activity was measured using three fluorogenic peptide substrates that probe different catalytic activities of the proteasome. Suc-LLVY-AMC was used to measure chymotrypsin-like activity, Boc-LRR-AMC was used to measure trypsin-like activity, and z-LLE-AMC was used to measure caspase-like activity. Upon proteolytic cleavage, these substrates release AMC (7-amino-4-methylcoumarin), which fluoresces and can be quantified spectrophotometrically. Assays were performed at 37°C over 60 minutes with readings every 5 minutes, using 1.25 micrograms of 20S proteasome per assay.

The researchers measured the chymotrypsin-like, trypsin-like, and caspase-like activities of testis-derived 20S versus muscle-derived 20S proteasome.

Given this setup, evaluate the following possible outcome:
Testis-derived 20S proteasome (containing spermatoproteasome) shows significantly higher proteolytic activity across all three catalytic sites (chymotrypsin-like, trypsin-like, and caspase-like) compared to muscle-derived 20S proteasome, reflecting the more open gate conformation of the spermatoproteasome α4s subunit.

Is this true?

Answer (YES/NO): NO